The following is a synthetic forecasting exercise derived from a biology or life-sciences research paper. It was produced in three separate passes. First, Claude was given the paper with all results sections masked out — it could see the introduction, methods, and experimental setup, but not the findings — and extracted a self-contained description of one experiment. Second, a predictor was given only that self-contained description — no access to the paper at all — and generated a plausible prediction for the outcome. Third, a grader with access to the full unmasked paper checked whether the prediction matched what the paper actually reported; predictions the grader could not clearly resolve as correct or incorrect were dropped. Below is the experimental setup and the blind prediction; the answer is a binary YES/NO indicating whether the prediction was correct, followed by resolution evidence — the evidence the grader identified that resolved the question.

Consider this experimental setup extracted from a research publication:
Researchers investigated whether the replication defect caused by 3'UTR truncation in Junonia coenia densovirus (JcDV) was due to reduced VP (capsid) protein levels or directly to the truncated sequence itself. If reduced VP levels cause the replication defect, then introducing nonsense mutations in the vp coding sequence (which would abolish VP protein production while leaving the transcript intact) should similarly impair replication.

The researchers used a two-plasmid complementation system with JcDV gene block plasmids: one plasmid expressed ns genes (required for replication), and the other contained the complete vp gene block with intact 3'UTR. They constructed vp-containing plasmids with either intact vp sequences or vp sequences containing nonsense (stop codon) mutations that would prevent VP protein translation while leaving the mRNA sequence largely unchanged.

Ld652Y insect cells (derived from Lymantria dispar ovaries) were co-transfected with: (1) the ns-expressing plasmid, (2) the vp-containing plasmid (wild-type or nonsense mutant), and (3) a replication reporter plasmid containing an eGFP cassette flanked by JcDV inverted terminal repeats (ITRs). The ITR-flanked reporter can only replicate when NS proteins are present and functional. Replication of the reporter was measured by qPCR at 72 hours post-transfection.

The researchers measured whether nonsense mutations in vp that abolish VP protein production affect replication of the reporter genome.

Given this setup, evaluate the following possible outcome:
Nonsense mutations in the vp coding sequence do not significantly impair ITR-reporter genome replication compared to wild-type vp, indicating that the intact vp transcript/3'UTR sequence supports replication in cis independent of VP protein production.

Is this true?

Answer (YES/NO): NO